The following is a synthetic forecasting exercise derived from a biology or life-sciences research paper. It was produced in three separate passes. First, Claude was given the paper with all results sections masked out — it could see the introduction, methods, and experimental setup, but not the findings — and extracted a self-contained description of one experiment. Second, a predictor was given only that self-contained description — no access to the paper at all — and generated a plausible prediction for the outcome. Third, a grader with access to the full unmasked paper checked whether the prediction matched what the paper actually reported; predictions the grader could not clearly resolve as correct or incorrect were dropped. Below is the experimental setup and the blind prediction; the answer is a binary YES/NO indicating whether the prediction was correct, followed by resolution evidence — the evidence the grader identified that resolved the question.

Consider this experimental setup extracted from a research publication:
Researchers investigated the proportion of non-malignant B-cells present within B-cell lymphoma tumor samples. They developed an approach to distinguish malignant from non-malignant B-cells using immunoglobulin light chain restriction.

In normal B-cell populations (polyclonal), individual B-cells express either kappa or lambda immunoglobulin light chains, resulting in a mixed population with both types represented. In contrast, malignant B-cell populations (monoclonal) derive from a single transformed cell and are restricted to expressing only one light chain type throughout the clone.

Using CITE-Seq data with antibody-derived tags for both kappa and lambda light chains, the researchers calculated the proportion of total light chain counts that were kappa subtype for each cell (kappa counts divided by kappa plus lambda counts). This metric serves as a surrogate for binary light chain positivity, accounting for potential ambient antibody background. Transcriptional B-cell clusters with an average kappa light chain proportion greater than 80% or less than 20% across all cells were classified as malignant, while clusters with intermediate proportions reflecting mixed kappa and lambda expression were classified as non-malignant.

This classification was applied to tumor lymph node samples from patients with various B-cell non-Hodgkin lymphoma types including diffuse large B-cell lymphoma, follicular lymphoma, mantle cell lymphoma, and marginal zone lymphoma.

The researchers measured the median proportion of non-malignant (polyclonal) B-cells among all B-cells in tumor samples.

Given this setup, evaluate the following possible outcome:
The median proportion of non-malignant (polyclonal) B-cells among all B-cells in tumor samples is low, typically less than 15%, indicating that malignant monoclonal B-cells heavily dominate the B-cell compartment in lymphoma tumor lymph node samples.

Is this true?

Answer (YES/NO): YES